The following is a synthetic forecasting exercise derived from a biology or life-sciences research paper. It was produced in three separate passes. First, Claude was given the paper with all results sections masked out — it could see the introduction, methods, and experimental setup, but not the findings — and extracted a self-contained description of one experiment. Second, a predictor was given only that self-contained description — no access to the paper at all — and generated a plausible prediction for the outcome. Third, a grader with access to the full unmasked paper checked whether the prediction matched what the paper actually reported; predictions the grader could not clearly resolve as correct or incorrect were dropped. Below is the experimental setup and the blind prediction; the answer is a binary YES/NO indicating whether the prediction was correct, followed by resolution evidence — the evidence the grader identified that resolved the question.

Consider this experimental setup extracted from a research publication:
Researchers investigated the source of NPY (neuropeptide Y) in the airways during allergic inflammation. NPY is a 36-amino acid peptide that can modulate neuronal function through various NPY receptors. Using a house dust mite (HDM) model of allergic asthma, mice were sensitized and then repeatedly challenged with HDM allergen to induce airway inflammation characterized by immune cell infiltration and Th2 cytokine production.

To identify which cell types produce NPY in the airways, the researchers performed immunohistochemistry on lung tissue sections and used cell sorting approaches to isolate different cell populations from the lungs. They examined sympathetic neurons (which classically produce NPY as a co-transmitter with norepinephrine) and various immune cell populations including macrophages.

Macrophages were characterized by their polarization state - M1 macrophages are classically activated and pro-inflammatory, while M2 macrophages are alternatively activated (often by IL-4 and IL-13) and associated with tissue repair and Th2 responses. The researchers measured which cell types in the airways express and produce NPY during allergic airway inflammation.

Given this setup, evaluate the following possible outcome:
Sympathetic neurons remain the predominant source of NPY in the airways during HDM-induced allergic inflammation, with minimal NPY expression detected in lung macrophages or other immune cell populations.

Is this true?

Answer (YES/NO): NO